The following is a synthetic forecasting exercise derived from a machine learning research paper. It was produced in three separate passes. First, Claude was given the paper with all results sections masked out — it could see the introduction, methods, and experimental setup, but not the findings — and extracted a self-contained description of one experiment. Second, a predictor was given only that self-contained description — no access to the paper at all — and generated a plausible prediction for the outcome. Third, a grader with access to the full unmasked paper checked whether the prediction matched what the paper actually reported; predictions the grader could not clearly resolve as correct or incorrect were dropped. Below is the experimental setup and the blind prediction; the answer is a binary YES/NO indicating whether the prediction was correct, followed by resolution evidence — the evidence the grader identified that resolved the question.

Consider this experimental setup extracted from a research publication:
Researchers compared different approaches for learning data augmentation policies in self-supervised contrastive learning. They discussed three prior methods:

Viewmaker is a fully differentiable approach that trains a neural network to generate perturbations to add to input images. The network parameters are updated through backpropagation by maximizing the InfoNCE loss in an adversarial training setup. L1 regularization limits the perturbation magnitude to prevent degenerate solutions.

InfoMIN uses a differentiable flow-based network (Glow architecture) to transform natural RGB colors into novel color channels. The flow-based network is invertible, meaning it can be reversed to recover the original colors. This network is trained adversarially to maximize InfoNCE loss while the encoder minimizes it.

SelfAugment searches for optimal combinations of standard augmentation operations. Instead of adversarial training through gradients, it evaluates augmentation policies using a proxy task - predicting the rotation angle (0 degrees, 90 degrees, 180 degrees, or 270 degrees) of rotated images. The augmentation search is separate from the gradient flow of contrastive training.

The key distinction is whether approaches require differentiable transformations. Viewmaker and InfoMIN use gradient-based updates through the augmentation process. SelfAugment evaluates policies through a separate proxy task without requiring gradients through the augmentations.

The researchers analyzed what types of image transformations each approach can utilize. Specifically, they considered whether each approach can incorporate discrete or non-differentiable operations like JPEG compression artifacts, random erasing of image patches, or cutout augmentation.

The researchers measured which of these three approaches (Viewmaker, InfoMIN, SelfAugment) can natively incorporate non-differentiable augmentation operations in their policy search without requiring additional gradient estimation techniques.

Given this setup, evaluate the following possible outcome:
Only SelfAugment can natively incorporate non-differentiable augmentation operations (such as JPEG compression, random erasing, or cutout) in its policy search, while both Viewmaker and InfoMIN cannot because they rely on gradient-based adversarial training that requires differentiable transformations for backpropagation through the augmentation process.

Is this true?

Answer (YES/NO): YES